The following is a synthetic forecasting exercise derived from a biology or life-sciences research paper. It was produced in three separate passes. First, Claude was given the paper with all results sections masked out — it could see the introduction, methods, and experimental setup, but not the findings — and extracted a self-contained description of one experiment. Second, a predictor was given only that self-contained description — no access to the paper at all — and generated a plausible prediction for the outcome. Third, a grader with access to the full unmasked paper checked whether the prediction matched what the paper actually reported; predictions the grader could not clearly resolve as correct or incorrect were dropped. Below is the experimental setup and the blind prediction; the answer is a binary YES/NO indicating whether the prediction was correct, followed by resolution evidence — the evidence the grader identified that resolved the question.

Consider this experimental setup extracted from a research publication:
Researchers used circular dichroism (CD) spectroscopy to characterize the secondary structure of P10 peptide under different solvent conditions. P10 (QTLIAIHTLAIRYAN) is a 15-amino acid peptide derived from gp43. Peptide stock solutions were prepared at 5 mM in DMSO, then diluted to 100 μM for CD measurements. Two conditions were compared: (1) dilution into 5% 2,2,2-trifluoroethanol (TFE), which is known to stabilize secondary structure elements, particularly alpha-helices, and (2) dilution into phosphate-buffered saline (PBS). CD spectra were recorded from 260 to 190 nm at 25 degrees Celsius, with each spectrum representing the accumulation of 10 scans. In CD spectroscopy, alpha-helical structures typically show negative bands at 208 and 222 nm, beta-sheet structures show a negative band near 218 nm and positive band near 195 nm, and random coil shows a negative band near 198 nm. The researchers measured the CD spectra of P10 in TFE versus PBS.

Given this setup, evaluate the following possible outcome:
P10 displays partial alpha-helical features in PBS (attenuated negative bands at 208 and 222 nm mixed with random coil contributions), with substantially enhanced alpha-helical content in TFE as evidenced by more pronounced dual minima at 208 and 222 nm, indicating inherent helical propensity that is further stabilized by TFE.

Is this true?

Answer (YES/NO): NO